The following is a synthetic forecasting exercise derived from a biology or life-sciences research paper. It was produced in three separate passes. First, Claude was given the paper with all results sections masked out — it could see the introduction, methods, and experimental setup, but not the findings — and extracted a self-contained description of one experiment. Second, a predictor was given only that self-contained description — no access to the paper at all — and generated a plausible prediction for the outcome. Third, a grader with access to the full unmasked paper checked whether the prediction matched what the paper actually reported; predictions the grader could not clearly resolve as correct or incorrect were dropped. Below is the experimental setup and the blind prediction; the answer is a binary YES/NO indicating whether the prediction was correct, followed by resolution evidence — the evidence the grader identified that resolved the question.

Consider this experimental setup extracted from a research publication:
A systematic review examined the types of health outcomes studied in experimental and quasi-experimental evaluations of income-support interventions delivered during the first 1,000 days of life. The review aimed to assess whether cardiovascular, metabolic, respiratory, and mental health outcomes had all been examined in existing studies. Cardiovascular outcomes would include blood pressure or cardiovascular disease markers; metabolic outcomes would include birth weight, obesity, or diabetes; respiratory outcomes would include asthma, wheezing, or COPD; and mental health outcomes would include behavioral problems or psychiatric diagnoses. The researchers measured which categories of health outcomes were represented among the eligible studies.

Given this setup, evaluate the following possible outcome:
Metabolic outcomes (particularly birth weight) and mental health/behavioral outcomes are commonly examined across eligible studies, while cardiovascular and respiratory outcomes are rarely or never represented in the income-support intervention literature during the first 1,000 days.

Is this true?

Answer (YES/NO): YES